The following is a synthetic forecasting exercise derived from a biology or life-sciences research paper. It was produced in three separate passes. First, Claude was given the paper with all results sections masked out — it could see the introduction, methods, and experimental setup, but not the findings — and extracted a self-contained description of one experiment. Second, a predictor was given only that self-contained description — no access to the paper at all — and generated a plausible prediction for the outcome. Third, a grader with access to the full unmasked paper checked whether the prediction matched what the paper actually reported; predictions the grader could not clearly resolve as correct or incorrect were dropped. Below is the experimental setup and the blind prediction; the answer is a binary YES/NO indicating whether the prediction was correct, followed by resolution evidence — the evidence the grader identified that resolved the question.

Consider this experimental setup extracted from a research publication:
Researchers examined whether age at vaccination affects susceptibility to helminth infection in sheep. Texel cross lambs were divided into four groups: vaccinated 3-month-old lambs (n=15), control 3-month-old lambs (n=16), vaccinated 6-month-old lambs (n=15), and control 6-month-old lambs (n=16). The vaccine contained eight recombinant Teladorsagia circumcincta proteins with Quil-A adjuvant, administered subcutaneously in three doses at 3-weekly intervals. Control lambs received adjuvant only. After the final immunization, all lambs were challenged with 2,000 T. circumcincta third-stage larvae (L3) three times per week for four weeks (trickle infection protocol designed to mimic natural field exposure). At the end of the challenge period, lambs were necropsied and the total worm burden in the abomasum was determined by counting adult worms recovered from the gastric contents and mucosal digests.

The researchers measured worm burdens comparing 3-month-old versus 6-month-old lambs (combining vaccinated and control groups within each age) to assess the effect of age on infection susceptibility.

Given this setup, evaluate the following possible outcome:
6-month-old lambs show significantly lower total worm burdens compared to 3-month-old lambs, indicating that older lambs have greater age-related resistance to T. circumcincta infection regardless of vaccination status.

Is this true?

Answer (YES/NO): YES